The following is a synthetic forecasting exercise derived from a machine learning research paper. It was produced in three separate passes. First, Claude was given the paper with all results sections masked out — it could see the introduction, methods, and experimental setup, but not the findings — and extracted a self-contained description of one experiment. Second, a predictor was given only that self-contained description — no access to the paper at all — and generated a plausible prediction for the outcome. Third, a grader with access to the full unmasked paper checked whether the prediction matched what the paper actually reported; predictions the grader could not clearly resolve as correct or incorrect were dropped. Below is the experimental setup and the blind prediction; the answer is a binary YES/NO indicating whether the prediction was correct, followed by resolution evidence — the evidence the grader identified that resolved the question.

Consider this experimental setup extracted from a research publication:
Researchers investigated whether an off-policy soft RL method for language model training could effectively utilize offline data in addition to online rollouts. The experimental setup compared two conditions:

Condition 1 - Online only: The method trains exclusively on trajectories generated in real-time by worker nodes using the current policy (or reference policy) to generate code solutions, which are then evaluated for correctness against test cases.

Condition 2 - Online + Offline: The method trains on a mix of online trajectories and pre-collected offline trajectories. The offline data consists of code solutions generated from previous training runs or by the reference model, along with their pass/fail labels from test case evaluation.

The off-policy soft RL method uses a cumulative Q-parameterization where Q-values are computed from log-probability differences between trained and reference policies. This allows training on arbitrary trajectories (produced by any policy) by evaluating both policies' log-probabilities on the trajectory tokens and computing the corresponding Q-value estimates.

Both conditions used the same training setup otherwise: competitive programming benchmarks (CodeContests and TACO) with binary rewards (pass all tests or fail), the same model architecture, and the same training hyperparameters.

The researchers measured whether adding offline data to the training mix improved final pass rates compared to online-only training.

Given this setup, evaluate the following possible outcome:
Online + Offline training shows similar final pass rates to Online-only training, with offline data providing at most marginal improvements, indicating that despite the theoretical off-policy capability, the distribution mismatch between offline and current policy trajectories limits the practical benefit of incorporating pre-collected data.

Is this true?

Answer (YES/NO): NO